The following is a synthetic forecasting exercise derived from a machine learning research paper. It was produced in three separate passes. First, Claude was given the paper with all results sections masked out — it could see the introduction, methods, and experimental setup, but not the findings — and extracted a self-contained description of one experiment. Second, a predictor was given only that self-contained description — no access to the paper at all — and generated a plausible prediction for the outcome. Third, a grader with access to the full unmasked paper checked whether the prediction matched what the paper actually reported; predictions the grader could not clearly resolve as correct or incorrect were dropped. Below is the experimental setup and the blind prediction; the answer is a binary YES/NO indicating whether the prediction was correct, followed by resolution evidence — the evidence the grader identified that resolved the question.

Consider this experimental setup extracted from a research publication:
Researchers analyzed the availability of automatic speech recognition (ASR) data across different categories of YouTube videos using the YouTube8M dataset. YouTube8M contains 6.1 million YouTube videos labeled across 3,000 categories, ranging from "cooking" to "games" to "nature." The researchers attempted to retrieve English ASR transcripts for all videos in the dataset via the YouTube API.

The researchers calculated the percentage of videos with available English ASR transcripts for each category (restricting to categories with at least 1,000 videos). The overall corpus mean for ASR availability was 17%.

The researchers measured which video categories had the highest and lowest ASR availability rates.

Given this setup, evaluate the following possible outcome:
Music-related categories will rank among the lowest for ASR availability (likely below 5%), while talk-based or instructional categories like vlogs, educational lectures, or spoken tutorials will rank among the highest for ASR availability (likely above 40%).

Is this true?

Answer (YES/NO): NO